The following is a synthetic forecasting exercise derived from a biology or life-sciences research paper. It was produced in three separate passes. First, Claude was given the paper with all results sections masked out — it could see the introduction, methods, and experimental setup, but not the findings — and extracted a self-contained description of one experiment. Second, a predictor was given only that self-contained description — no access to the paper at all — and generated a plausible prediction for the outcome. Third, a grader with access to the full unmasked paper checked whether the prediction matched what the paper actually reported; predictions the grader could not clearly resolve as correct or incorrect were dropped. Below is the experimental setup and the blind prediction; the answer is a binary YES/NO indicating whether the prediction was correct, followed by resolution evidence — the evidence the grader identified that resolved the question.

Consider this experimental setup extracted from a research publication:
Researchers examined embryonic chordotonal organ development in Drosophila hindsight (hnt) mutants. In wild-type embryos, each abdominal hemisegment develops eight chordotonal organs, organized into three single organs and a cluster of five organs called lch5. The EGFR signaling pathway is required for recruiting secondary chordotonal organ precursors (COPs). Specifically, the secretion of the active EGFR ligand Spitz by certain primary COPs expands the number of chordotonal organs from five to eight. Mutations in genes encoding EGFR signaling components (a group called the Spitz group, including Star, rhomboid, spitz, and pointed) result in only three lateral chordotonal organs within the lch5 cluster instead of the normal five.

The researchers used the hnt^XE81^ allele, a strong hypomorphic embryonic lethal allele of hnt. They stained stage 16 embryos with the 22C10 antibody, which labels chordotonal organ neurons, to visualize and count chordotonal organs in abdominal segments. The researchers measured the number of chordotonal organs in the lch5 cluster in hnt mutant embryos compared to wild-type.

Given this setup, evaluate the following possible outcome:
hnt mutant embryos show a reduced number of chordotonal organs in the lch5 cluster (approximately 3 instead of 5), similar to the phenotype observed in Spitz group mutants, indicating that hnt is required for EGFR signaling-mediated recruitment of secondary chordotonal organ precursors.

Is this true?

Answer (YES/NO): YES